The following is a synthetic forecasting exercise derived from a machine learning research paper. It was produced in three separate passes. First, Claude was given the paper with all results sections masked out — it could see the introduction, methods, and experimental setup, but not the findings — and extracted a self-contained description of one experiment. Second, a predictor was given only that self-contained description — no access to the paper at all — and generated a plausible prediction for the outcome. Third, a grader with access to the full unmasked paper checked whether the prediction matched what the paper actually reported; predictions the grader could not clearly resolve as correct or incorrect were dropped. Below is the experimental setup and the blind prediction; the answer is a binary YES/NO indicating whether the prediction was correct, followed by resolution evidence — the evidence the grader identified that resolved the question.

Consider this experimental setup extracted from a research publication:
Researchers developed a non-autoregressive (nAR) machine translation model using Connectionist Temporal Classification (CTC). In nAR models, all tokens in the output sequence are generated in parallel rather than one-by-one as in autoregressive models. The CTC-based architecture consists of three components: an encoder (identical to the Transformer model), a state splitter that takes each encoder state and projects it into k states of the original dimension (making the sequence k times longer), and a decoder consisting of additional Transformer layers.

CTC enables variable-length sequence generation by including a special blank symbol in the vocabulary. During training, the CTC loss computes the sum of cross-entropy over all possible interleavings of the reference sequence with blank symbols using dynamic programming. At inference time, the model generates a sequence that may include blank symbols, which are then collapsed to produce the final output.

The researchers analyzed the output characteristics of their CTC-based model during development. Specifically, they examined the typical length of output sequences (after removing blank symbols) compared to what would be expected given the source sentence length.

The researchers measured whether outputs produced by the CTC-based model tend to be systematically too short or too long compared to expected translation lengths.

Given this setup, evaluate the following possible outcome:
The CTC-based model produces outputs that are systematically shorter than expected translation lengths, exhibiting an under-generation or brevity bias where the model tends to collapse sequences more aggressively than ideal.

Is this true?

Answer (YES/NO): YES